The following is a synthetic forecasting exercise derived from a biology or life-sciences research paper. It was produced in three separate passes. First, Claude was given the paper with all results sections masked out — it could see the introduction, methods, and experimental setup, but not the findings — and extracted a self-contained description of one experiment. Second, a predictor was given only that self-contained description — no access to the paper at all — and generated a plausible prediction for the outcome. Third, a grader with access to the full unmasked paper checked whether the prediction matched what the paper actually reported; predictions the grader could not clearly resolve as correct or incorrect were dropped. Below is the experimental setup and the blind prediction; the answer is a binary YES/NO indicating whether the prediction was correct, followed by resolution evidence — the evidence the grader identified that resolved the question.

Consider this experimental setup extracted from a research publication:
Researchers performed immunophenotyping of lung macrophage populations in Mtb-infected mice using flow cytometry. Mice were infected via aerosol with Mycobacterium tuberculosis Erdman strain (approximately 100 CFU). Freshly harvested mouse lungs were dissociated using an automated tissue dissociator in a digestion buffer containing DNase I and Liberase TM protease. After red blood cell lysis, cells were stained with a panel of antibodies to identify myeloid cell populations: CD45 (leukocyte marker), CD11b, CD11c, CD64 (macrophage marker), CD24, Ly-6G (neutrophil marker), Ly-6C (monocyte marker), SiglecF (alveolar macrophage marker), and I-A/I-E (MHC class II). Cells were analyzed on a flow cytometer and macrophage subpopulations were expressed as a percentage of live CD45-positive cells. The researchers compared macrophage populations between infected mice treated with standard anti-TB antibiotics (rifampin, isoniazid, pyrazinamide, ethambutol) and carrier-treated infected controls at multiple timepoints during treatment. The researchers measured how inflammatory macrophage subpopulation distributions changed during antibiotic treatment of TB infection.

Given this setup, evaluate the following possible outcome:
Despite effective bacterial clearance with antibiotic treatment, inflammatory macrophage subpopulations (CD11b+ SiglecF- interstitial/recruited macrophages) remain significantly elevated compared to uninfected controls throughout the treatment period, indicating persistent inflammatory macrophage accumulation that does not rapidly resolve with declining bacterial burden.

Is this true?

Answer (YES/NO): YES